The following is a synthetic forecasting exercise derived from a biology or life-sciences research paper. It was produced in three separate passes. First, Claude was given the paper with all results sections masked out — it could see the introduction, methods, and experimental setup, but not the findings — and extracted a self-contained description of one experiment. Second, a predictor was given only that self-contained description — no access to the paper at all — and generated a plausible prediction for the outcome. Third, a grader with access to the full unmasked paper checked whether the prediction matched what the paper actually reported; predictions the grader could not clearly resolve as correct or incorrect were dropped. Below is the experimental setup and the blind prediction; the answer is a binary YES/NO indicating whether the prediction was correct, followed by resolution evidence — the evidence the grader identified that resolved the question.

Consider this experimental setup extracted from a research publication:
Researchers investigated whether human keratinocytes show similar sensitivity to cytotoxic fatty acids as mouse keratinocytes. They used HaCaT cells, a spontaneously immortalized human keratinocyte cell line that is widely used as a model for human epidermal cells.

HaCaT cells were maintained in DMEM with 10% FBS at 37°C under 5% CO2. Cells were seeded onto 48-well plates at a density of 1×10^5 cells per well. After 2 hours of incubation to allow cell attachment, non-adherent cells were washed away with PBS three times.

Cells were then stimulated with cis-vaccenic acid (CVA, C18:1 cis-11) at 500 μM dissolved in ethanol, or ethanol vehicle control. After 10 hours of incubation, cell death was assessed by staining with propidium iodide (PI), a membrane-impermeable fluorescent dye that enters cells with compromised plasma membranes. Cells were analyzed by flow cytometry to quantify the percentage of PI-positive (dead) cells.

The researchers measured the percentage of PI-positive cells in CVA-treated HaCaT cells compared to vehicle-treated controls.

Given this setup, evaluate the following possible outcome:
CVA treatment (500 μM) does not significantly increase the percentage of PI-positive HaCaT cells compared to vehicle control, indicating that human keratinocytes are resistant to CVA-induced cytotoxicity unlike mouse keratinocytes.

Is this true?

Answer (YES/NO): NO